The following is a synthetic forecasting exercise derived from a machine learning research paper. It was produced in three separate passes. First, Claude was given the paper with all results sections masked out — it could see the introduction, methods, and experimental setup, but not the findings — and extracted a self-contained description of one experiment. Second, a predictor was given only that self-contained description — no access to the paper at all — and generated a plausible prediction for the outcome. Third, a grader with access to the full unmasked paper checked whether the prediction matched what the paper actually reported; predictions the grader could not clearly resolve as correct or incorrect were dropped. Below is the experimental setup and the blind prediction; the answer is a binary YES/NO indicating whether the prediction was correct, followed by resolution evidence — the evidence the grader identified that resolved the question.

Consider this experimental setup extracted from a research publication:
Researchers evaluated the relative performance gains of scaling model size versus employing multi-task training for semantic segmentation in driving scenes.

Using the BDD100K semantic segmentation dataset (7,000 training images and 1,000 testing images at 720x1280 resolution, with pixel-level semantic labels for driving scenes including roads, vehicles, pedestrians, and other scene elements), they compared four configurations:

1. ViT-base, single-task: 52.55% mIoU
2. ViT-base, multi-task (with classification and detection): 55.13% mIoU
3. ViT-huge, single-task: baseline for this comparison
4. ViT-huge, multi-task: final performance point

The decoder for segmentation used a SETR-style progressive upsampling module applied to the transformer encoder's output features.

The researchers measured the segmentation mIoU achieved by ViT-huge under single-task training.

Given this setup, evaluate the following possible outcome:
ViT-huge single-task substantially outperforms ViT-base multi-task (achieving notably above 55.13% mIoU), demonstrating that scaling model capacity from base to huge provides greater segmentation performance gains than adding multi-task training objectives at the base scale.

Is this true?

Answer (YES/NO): YES